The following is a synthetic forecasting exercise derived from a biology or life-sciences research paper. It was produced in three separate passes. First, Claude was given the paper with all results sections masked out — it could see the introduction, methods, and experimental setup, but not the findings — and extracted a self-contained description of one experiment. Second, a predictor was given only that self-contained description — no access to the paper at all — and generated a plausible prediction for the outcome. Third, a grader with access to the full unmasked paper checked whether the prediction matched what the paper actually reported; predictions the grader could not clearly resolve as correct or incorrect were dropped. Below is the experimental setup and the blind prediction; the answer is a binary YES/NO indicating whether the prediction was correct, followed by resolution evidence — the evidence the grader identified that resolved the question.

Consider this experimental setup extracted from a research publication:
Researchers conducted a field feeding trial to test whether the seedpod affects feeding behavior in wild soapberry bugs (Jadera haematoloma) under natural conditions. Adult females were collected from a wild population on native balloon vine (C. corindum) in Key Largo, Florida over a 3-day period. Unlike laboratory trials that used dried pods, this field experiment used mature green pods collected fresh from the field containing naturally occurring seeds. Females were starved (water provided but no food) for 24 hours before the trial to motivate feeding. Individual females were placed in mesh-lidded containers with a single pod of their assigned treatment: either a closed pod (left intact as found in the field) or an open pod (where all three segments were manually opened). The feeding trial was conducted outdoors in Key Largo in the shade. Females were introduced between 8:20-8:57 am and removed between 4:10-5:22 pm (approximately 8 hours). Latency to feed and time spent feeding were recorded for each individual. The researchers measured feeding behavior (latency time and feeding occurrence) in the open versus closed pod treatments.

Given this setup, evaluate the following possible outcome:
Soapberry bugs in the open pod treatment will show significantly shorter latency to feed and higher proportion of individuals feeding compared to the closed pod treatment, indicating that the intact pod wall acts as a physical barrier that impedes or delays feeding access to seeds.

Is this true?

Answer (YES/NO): NO